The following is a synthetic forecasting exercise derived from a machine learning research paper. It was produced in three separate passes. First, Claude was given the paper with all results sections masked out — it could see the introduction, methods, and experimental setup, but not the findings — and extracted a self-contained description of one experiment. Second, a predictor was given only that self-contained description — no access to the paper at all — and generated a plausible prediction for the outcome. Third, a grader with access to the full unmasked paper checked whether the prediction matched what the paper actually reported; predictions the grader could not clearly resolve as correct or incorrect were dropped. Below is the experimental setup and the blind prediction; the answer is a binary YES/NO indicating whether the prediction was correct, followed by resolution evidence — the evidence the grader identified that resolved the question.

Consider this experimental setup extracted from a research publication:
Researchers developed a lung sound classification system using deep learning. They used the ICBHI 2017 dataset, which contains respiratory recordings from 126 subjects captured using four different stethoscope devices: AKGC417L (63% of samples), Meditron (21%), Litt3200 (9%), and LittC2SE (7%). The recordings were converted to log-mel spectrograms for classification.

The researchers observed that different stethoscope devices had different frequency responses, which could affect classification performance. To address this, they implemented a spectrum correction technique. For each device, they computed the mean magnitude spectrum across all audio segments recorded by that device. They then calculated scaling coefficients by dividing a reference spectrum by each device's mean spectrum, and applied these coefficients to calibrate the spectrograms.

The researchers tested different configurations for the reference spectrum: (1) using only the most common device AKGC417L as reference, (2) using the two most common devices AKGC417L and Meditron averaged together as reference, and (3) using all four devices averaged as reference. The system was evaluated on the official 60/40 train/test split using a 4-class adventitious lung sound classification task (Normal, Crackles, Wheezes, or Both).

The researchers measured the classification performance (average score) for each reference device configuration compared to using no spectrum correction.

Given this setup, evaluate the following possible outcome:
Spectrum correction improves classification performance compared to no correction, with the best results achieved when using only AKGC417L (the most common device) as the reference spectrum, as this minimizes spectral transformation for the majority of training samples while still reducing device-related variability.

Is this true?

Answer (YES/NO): NO